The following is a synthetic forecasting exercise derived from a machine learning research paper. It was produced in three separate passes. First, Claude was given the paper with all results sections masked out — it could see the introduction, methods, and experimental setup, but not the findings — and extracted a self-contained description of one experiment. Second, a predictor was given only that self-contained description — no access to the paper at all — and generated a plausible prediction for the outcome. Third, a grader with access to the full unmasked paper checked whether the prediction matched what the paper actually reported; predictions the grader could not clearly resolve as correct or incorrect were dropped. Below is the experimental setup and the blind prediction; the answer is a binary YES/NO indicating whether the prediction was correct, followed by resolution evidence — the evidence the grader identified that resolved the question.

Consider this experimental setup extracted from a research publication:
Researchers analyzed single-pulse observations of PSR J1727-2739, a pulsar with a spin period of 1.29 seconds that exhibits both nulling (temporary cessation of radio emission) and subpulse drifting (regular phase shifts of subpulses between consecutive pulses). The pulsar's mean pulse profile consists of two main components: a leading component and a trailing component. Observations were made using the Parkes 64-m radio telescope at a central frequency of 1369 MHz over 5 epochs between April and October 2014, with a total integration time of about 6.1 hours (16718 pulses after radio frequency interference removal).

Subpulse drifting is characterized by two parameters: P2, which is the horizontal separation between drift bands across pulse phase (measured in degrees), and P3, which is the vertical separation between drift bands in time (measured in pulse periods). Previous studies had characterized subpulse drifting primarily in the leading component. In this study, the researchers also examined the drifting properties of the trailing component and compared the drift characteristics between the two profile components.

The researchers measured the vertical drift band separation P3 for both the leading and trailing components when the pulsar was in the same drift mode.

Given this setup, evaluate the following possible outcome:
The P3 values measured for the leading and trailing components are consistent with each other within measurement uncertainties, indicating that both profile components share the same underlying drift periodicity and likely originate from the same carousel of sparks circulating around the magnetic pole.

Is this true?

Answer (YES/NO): YES